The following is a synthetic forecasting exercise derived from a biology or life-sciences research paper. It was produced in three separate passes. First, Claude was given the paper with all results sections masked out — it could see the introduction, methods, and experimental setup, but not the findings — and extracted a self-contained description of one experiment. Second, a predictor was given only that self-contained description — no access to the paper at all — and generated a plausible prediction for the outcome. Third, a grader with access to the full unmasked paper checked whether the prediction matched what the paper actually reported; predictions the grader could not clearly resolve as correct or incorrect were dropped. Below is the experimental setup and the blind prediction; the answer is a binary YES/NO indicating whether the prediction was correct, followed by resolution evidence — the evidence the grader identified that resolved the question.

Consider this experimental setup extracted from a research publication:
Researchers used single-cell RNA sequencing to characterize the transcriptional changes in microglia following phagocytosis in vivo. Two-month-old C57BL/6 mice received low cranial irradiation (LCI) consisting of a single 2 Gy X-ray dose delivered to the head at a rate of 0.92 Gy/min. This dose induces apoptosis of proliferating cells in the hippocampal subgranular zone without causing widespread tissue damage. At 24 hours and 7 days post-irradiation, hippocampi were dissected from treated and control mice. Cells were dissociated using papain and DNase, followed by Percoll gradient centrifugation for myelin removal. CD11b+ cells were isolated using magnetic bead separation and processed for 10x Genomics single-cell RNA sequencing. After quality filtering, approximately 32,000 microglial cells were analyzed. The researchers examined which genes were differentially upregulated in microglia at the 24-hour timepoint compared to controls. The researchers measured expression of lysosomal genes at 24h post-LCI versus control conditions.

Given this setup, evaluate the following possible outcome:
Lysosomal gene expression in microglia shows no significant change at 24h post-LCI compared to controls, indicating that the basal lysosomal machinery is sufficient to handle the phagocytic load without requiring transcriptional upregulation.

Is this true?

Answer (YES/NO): NO